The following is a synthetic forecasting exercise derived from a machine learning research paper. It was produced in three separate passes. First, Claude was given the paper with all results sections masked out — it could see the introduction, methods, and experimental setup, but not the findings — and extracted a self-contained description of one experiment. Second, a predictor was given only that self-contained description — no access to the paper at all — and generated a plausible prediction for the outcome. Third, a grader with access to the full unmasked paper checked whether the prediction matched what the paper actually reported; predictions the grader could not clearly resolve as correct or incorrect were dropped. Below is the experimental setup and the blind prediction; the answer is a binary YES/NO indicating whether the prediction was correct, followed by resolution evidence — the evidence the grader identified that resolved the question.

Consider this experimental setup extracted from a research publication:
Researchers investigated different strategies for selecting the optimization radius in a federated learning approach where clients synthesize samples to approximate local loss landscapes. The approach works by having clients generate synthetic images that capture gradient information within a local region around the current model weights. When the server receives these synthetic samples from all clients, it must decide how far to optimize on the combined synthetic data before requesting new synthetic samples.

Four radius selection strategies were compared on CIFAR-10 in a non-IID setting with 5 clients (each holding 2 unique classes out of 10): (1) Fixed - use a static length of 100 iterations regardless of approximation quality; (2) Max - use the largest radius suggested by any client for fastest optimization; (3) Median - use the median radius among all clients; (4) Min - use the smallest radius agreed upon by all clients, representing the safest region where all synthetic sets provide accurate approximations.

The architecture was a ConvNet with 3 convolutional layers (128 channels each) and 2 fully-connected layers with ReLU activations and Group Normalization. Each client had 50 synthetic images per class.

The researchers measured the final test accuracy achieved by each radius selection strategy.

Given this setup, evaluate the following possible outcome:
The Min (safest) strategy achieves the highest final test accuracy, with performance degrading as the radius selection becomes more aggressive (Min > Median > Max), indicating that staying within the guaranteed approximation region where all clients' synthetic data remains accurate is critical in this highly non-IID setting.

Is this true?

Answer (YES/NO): NO